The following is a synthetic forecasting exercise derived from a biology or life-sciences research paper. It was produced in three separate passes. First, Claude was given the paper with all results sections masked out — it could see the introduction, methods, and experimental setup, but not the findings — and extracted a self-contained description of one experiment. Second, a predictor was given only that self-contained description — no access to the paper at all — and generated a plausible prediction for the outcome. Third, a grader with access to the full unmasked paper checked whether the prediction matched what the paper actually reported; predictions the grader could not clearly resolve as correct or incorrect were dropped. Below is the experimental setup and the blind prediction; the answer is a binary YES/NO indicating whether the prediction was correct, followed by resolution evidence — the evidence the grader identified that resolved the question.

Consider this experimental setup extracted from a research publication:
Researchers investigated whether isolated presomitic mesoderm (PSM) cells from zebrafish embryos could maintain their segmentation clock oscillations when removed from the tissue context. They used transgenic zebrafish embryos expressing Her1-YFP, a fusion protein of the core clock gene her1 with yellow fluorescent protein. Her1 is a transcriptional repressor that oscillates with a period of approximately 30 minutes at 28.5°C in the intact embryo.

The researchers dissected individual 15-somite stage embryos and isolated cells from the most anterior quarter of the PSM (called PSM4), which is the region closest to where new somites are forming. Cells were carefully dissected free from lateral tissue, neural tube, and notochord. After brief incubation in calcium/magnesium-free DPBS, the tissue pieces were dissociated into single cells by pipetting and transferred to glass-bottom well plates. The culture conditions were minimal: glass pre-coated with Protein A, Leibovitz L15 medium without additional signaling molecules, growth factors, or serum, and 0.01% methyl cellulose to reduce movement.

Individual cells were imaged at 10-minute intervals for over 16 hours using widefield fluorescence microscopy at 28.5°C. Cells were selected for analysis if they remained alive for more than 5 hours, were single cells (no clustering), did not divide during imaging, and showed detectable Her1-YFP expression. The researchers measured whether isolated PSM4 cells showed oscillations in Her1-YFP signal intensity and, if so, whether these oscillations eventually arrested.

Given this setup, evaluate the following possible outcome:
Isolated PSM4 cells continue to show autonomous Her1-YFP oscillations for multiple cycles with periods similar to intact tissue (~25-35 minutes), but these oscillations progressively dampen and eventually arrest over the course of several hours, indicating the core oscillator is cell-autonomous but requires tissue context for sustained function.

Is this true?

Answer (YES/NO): NO